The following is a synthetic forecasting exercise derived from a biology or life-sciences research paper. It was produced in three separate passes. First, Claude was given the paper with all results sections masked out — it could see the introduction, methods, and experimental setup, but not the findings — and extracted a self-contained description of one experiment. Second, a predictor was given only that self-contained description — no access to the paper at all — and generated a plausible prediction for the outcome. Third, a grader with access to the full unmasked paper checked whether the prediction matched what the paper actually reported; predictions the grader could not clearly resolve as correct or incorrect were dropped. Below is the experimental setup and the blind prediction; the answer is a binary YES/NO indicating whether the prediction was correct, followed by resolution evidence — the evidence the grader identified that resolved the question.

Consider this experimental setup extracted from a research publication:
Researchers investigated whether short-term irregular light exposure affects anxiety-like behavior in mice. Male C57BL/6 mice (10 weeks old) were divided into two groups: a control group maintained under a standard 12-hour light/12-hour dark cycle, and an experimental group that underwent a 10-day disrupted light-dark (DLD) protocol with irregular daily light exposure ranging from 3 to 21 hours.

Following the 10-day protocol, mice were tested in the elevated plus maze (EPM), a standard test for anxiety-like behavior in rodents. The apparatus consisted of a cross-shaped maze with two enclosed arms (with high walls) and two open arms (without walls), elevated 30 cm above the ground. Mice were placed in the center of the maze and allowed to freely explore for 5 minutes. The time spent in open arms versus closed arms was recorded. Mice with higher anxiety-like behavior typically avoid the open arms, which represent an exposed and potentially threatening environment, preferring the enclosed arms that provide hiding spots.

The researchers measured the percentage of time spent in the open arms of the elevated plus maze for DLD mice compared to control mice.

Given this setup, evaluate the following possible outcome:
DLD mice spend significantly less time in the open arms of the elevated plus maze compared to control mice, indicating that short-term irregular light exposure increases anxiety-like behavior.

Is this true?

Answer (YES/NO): NO